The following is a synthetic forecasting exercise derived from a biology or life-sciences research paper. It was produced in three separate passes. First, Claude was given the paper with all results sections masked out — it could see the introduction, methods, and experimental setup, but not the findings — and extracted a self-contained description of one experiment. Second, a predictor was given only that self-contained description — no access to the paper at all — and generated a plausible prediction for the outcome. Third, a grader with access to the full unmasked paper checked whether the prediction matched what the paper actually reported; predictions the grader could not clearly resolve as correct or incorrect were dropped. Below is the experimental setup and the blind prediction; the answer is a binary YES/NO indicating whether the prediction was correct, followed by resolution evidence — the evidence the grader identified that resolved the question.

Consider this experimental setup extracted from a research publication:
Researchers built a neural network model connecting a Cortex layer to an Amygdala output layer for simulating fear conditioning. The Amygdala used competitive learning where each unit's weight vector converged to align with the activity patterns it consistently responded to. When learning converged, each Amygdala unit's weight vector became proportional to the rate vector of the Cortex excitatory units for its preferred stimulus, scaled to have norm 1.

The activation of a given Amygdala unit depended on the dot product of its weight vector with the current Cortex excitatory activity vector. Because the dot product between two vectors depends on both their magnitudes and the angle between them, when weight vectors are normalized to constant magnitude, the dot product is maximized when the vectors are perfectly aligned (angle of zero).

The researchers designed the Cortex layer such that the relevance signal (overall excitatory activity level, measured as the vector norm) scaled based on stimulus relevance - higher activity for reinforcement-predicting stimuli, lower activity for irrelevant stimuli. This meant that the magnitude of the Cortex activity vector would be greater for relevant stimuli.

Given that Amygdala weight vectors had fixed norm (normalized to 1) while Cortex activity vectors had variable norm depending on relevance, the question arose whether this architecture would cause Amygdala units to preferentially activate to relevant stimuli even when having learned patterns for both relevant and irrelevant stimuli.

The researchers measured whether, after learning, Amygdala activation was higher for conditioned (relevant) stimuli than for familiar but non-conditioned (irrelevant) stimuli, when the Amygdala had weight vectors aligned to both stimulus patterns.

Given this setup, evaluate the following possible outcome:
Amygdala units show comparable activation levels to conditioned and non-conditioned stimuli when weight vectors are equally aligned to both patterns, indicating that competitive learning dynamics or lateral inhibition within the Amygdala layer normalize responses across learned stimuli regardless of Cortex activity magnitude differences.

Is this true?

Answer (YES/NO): NO